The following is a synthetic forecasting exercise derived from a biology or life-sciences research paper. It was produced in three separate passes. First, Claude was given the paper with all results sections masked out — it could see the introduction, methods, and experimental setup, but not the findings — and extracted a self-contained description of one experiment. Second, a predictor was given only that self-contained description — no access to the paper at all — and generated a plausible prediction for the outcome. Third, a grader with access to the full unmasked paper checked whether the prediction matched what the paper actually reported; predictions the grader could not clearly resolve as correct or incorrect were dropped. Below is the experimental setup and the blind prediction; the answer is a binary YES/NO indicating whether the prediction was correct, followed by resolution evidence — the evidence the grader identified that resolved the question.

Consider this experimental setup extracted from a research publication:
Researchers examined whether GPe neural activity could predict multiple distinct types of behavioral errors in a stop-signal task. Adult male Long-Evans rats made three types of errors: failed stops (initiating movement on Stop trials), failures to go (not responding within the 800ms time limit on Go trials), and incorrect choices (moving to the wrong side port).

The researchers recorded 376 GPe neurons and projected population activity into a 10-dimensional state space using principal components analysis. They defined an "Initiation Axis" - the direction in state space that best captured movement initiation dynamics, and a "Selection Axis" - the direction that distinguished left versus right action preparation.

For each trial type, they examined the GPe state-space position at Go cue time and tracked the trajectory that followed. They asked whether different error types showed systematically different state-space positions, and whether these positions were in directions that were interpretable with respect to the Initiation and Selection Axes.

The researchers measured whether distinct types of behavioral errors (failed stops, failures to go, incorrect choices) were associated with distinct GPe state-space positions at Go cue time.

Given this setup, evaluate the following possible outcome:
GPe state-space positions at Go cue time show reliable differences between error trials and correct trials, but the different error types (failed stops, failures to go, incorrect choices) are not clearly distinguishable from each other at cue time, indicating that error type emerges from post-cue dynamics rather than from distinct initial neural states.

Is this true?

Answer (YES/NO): NO